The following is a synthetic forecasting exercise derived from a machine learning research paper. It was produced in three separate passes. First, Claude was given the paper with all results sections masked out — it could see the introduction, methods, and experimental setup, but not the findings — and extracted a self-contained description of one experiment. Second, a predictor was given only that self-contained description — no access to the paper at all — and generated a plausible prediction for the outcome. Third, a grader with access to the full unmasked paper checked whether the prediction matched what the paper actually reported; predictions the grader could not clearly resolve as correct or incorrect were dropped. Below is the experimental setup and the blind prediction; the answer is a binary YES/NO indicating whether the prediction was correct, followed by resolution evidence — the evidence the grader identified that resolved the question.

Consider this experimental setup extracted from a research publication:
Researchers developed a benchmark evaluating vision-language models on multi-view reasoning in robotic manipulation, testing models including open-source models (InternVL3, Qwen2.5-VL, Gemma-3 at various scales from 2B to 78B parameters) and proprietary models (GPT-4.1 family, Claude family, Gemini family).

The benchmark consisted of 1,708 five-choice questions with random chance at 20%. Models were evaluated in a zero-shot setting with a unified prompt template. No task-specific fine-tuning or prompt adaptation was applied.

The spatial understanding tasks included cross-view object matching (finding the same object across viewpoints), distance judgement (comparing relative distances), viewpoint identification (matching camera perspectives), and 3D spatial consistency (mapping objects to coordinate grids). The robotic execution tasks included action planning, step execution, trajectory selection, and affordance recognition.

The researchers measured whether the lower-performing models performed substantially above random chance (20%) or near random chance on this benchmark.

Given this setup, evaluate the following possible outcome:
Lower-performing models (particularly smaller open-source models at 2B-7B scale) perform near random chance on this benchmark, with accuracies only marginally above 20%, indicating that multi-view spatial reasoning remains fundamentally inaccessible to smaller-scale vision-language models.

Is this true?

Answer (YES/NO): YES